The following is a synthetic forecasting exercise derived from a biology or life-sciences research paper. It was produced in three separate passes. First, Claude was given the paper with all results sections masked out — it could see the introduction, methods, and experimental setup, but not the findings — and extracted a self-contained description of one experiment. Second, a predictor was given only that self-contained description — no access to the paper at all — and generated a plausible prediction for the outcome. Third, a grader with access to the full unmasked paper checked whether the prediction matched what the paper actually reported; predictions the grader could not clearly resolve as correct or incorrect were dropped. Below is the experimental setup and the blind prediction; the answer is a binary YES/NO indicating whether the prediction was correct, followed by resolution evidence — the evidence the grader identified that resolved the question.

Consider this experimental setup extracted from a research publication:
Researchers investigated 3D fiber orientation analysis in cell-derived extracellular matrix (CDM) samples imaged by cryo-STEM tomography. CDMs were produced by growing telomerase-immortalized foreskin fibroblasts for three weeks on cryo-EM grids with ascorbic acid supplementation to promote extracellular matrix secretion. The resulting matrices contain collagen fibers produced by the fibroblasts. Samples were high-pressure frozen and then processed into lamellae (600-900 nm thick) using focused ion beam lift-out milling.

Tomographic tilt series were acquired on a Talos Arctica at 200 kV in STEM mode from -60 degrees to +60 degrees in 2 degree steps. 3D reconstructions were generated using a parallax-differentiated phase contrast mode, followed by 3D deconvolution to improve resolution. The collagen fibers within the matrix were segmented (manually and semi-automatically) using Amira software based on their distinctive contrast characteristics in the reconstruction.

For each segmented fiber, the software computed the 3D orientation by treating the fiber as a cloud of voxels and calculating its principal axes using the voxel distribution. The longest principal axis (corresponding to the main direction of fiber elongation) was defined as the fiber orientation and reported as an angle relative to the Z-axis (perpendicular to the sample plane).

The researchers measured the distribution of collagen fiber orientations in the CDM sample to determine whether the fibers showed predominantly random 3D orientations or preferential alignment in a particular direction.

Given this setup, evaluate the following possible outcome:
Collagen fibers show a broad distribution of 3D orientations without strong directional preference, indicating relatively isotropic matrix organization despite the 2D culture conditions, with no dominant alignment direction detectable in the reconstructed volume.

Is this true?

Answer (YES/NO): NO